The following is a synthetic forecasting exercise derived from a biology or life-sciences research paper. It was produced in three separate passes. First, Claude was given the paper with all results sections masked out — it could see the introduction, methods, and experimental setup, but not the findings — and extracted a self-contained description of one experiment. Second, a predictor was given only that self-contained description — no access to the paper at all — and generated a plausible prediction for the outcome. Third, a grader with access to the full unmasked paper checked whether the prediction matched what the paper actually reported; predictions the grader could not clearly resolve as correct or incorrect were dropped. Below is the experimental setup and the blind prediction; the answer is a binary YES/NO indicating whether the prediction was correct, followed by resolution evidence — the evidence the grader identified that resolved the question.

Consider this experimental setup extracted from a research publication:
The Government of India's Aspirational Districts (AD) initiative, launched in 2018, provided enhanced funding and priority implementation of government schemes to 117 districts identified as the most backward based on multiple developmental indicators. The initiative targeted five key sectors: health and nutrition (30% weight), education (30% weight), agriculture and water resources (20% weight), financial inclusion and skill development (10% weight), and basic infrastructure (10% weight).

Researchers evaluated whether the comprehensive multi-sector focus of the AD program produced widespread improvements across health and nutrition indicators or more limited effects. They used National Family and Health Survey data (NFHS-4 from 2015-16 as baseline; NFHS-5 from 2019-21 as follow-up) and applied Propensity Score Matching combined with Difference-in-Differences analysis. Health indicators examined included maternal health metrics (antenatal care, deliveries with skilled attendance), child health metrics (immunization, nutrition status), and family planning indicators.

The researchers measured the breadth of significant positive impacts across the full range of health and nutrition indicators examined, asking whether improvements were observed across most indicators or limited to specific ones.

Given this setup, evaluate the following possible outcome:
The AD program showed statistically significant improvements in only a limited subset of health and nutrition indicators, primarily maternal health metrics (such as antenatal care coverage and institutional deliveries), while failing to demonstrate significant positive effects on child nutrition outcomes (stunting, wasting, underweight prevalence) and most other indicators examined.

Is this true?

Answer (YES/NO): NO